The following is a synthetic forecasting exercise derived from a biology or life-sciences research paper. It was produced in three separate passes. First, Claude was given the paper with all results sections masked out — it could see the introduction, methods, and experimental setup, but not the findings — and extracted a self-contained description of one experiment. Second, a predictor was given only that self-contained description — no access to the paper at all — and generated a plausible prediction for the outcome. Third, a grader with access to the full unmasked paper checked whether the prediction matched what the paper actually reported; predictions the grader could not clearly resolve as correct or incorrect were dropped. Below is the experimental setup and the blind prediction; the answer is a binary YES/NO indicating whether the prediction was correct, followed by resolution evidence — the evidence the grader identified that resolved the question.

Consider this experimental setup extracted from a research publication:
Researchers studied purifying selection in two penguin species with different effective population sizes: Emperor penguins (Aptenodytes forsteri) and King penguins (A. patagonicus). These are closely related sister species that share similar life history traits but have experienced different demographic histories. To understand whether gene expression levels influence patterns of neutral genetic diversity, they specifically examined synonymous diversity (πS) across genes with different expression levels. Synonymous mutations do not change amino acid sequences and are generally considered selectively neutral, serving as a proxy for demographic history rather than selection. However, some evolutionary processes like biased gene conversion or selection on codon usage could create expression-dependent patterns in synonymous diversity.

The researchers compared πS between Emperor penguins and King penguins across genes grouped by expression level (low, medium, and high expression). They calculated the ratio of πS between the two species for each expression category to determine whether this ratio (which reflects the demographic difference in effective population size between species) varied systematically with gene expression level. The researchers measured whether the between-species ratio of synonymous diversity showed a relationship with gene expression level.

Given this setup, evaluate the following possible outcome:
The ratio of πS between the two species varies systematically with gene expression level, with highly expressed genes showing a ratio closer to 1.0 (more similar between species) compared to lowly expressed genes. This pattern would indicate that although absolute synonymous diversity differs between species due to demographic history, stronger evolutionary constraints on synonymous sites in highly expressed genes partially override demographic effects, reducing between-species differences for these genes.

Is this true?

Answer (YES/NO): NO